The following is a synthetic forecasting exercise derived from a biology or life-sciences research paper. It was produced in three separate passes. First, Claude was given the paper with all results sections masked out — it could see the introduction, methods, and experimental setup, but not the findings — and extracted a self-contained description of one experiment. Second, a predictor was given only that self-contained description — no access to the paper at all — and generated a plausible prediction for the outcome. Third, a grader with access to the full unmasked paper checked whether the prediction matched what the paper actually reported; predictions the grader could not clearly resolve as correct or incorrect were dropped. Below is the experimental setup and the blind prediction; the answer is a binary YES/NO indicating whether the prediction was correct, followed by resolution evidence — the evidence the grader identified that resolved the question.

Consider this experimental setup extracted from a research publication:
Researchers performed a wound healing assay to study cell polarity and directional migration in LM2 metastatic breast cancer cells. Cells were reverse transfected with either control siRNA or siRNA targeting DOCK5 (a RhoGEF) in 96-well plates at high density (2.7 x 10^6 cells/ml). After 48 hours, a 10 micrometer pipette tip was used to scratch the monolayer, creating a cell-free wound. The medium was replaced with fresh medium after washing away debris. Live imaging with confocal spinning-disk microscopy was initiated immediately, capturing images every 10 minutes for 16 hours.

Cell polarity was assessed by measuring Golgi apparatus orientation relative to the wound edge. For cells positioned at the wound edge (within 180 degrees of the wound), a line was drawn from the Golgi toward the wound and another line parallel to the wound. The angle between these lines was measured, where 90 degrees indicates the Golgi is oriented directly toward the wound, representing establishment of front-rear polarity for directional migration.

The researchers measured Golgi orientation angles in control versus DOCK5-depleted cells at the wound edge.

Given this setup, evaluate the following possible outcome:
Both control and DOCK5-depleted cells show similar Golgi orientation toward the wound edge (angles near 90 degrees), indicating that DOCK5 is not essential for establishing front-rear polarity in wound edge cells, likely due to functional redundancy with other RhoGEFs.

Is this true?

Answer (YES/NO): NO